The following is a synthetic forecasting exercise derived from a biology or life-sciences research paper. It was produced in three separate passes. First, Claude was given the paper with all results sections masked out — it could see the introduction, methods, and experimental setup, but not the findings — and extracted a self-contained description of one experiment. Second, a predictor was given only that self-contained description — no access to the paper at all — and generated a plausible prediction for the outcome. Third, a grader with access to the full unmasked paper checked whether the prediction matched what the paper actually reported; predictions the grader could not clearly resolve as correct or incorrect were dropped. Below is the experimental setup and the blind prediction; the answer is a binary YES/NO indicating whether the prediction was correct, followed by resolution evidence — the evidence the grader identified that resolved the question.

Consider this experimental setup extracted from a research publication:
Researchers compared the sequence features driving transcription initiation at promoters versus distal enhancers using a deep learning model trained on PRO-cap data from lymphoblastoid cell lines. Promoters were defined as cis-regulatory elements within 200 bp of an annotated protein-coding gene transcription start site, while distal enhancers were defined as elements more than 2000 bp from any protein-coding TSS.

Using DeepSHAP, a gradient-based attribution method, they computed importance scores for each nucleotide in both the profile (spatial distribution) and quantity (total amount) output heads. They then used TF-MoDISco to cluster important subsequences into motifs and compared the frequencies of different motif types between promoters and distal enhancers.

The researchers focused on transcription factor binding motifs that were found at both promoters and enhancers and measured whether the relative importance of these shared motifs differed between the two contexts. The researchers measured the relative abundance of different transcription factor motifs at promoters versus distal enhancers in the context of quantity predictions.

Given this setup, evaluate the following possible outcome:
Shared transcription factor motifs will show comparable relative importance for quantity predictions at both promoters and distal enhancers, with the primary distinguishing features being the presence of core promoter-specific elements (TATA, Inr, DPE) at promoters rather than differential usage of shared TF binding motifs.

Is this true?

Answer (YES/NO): NO